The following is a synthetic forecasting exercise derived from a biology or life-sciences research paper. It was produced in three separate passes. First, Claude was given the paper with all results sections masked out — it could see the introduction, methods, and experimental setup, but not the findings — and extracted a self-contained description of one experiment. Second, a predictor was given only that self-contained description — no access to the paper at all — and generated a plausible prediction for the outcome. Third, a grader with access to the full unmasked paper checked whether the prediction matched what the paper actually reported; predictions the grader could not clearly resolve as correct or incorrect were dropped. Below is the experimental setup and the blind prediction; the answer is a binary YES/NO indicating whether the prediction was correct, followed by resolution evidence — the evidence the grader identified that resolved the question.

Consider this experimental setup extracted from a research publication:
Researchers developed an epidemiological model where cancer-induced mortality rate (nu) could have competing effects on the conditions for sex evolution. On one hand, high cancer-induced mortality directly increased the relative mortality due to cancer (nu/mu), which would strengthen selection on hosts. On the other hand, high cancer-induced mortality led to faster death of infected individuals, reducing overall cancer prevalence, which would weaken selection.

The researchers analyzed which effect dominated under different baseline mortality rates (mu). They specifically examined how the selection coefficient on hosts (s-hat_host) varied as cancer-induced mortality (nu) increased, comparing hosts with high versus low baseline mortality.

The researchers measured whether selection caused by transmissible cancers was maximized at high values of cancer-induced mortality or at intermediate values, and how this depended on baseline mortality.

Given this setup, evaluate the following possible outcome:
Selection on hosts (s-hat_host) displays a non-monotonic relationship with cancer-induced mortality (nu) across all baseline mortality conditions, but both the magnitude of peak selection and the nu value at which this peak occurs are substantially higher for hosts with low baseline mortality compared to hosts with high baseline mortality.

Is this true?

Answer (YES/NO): NO